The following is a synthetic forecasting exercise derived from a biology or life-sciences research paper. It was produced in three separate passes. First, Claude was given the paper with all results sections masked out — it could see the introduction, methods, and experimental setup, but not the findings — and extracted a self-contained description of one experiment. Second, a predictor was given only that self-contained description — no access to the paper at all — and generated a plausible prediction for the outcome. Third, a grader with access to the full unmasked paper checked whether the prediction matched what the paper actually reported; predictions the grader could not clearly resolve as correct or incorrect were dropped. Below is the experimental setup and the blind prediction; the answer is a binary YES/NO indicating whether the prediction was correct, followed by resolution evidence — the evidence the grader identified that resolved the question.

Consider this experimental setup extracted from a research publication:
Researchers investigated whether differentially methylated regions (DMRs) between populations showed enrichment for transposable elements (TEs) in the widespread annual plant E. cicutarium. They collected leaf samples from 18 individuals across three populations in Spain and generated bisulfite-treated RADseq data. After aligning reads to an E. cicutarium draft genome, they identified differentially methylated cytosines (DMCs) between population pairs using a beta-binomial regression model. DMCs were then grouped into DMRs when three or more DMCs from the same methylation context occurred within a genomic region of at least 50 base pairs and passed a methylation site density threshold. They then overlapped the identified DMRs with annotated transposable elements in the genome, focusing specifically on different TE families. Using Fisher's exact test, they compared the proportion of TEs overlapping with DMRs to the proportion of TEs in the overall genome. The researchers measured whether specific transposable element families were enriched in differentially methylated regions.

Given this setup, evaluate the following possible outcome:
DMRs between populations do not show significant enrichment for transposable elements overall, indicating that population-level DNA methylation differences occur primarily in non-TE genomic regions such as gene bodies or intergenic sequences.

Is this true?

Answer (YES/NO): NO